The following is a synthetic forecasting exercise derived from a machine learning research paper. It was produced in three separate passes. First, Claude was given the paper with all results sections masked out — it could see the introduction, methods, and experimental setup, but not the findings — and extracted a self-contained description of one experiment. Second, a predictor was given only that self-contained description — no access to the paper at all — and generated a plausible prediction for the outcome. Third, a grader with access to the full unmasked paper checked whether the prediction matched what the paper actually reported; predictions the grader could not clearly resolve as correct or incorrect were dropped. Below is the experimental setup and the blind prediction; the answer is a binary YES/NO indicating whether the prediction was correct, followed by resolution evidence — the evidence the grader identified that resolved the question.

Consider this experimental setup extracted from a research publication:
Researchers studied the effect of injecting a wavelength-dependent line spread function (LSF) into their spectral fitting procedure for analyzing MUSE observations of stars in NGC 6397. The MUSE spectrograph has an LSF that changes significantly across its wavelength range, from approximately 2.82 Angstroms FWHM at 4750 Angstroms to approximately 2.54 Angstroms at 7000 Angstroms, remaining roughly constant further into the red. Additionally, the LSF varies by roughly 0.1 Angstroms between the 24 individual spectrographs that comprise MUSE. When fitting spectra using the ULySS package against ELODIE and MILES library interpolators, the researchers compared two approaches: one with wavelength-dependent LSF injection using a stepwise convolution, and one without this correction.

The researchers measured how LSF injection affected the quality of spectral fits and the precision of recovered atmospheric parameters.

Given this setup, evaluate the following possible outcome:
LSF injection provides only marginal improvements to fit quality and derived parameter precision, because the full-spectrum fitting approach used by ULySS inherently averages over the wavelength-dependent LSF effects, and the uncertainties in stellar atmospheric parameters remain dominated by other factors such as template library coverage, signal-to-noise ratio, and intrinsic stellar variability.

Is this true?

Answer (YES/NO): YES